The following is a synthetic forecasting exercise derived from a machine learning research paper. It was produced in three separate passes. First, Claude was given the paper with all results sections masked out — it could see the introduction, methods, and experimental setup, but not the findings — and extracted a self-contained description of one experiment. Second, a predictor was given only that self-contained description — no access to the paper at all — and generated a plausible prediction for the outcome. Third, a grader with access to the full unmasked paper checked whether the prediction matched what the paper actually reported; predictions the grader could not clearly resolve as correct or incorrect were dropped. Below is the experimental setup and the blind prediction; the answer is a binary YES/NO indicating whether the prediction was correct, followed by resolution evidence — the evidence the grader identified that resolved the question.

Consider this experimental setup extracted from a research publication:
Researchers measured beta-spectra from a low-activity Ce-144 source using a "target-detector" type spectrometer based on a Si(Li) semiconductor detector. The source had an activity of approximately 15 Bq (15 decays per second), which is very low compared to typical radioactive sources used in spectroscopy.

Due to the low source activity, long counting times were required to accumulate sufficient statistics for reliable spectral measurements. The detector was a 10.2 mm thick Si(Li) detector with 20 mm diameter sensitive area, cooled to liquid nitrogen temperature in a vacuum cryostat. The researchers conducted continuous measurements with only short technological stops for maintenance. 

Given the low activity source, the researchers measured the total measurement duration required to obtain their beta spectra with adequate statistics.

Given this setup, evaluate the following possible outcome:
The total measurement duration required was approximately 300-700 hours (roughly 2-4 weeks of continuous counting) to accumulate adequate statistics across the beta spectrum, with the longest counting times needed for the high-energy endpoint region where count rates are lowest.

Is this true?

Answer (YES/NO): NO